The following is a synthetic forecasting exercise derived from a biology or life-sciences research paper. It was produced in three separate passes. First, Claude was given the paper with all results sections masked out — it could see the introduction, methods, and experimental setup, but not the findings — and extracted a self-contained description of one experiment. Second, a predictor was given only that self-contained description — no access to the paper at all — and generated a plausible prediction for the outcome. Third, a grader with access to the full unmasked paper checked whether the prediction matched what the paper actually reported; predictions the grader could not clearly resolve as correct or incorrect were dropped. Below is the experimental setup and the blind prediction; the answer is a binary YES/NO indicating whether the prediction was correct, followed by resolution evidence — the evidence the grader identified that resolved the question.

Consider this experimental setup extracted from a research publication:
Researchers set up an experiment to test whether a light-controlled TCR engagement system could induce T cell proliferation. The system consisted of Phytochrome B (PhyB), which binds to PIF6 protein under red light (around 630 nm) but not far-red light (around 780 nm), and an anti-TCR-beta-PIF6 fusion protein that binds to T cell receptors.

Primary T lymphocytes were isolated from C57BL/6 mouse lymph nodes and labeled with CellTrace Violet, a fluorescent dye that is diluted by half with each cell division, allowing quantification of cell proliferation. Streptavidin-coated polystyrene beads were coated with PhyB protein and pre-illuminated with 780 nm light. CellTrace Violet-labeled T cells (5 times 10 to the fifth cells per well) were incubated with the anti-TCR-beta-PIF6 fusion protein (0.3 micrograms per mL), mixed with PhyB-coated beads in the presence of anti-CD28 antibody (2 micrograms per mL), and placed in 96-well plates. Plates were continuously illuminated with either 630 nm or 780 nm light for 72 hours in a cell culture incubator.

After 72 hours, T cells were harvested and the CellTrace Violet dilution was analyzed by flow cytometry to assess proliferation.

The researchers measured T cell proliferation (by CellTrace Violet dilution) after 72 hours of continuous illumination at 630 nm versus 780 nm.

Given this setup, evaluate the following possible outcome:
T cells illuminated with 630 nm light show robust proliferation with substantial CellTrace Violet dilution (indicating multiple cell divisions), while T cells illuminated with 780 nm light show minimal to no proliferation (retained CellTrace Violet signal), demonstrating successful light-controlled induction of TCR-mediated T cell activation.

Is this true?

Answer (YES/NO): YES